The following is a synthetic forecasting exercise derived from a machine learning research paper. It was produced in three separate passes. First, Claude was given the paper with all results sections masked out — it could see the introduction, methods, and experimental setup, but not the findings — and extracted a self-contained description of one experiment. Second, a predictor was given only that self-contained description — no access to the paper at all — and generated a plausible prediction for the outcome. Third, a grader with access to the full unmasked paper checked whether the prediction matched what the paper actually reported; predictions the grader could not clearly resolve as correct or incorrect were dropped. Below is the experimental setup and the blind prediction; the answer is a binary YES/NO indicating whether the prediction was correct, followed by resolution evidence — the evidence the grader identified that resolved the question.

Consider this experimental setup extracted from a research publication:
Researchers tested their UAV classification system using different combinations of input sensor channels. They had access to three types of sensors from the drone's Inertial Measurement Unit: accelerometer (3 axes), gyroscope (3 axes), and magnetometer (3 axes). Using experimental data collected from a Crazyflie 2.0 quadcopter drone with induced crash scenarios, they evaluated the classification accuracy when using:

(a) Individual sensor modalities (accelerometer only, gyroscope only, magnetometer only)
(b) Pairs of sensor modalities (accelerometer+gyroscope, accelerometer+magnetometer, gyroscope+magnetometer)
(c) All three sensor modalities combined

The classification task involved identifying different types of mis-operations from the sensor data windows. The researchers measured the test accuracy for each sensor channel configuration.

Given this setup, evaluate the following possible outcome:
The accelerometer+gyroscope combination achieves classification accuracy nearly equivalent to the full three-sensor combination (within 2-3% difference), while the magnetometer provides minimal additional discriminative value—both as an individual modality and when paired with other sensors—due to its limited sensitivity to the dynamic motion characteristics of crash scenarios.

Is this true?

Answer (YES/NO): NO